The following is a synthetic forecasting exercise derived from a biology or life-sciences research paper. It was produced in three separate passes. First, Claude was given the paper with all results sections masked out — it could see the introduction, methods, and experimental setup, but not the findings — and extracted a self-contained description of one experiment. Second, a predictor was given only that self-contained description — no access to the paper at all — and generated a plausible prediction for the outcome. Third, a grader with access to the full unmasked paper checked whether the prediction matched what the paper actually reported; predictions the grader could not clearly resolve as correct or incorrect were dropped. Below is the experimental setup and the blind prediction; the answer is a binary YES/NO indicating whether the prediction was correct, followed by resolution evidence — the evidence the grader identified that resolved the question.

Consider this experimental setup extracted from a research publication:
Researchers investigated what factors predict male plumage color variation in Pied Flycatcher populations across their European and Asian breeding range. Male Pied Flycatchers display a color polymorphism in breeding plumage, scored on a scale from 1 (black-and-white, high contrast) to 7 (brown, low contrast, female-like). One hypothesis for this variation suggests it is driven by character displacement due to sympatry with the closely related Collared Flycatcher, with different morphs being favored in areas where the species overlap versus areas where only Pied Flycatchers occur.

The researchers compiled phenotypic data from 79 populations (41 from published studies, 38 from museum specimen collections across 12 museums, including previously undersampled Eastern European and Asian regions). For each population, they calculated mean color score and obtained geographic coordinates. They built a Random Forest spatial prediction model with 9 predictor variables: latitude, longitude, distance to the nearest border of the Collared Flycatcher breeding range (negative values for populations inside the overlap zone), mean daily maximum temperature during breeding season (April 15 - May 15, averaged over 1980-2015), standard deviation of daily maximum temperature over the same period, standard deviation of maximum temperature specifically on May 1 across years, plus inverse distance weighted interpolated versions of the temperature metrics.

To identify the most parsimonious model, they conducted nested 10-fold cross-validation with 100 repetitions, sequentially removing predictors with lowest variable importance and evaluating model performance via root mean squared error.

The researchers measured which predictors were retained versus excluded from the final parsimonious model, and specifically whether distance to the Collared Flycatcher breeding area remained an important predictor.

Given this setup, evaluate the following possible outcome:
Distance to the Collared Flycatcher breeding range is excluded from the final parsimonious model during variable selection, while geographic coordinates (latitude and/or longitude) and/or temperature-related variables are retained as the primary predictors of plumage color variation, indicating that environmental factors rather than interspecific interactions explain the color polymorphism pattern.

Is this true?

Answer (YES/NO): YES